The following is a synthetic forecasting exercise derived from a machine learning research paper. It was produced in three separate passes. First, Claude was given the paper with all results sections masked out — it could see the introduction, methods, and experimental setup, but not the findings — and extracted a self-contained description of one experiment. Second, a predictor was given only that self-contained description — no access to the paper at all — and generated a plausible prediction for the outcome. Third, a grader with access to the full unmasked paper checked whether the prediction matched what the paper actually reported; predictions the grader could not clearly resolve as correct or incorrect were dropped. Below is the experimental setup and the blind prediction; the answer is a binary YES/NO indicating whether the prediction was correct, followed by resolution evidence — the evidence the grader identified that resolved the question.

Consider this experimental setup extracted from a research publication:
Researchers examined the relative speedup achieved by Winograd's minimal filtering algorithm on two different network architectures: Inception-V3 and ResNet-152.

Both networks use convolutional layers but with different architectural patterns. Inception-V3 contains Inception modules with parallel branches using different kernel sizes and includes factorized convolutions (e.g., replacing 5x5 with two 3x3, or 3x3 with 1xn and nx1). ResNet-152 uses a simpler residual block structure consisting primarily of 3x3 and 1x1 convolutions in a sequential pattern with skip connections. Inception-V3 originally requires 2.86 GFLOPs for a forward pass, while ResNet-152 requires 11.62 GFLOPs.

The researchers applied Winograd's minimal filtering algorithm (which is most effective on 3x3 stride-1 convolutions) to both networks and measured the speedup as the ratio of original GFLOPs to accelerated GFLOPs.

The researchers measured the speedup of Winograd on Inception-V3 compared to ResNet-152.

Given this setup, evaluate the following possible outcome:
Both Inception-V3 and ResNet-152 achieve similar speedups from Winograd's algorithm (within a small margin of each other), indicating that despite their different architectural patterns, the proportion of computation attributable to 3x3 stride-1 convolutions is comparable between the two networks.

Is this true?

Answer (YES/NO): NO